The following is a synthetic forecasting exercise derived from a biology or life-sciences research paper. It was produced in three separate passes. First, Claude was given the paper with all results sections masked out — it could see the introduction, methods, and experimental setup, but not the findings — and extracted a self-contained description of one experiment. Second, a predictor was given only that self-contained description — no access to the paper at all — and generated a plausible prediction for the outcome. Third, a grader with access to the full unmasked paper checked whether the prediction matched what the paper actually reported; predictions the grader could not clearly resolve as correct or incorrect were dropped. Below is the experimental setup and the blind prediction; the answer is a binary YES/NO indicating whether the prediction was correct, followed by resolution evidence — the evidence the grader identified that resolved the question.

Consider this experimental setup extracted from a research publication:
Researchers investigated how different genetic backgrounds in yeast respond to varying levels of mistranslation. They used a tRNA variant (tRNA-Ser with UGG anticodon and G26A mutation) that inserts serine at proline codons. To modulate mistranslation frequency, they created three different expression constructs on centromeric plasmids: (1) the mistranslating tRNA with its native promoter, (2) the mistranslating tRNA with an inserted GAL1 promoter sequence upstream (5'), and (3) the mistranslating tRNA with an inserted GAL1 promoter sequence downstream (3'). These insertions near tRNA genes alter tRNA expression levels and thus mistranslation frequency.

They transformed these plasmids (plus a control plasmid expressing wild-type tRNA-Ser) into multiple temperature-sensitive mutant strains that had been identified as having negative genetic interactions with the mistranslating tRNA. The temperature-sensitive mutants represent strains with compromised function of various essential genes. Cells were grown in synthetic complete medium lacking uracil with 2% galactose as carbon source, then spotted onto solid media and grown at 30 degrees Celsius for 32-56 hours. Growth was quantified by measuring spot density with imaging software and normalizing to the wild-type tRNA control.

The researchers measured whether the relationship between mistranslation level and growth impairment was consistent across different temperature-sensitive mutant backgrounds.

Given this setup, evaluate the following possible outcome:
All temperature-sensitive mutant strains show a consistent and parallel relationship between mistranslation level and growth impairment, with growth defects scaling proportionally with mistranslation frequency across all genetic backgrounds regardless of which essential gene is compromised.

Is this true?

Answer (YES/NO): NO